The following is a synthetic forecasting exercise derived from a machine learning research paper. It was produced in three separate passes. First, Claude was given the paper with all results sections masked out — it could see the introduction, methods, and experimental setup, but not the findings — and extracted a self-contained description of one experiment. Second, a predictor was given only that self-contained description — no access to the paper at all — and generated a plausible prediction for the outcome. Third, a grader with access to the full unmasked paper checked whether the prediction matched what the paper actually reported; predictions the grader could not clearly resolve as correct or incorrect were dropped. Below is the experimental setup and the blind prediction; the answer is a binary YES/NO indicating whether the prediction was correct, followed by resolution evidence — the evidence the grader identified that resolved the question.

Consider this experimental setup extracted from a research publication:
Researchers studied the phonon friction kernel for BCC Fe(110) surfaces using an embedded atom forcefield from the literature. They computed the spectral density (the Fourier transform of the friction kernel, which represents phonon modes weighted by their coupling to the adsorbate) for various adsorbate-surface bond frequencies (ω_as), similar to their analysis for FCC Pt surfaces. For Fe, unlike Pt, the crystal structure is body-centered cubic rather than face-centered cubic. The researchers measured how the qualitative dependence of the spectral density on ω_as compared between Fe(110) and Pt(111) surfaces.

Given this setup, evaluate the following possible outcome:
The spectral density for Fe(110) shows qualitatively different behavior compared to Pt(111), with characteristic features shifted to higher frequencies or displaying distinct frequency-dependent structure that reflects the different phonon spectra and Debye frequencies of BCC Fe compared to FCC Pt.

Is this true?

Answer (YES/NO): NO